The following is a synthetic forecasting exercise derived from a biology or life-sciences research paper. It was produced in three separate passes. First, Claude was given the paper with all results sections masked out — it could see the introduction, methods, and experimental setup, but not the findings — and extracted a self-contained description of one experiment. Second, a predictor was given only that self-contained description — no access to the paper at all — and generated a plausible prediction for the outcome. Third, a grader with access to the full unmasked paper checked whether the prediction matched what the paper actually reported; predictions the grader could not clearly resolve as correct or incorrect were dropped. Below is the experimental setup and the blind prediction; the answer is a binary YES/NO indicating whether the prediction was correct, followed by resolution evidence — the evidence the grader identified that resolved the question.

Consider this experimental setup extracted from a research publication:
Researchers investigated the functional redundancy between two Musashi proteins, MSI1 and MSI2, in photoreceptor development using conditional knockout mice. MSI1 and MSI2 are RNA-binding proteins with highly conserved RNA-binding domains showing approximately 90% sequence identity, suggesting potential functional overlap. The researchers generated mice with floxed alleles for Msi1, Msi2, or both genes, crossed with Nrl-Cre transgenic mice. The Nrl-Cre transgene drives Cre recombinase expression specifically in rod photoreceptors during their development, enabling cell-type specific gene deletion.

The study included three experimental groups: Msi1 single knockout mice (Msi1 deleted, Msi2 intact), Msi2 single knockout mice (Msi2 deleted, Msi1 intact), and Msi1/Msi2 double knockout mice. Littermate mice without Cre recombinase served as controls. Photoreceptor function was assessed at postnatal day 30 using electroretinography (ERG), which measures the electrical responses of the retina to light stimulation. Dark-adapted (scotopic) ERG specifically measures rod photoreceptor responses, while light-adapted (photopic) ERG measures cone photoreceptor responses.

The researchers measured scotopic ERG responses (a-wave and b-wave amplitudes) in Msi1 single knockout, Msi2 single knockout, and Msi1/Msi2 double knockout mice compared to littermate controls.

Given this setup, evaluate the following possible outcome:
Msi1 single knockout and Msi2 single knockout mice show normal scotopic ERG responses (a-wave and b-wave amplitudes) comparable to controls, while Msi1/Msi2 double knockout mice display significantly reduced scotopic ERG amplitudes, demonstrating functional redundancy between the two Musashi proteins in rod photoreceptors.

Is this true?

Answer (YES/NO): NO